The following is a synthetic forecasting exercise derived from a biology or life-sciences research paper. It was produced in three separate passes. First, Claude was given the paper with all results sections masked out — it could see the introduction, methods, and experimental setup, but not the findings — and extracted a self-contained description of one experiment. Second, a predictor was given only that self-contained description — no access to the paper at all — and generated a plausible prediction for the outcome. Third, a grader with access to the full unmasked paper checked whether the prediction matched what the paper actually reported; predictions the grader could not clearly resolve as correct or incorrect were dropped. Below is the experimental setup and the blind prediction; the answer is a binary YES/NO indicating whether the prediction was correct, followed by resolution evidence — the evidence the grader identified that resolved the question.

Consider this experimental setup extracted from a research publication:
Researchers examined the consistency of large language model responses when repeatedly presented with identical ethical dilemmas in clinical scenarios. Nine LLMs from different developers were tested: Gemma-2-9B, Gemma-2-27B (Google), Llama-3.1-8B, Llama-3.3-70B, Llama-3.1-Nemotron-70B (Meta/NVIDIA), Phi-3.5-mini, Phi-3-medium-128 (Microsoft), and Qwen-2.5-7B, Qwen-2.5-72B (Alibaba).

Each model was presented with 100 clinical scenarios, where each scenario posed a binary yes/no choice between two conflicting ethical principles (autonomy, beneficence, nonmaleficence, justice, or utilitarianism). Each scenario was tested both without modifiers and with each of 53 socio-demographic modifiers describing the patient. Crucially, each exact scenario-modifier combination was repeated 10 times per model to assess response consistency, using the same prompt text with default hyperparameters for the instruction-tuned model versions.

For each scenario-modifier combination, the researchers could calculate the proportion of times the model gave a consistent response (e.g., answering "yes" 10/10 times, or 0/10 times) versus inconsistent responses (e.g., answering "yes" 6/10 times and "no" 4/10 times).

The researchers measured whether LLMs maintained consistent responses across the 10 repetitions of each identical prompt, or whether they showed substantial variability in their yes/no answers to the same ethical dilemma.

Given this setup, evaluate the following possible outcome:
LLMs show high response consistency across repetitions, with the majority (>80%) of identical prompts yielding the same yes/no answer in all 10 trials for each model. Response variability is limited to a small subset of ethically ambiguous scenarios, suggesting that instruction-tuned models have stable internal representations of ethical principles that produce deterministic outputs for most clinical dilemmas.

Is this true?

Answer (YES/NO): NO